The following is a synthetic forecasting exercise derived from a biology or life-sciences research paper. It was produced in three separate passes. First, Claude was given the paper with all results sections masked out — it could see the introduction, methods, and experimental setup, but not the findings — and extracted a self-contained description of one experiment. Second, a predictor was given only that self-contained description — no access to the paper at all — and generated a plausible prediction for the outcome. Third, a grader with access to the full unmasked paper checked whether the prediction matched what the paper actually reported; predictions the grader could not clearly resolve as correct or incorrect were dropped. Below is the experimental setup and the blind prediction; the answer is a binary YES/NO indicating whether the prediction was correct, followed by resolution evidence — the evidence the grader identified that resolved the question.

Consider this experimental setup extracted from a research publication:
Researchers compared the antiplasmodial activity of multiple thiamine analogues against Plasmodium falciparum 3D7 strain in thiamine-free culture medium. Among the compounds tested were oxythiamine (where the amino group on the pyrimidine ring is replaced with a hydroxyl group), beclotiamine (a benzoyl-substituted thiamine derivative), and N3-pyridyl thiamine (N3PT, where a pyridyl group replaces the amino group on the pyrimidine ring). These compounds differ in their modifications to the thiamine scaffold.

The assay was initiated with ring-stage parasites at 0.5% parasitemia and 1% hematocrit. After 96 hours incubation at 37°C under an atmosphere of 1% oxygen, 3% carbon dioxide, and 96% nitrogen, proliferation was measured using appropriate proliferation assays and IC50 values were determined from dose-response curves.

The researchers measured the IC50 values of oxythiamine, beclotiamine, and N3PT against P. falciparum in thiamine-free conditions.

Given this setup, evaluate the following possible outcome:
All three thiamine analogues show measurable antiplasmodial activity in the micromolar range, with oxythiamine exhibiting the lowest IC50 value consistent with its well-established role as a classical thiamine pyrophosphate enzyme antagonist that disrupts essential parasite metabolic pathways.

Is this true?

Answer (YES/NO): NO